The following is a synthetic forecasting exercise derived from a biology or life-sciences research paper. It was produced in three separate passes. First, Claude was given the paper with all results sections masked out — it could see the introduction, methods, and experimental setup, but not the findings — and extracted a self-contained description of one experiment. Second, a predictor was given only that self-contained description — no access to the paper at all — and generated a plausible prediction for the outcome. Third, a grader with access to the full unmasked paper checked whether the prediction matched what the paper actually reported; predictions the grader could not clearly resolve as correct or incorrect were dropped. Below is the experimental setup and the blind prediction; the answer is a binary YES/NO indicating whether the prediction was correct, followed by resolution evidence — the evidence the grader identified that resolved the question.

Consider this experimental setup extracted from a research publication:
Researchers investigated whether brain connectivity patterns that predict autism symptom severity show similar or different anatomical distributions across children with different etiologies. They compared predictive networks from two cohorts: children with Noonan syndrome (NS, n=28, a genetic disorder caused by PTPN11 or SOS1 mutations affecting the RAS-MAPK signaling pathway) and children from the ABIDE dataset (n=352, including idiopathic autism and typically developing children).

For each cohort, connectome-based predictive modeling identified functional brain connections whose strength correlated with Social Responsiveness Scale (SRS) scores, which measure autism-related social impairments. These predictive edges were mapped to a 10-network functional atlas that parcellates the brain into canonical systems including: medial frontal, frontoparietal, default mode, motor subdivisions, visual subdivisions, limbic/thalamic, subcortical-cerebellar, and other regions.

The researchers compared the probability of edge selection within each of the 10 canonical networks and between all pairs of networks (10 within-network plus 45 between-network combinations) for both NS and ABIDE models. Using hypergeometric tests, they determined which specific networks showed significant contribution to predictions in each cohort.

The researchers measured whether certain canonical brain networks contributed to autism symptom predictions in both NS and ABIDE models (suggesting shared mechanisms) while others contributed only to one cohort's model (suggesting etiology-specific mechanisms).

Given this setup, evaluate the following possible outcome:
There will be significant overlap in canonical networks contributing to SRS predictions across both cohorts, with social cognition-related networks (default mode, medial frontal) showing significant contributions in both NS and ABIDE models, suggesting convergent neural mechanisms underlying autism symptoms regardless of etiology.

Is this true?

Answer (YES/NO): NO